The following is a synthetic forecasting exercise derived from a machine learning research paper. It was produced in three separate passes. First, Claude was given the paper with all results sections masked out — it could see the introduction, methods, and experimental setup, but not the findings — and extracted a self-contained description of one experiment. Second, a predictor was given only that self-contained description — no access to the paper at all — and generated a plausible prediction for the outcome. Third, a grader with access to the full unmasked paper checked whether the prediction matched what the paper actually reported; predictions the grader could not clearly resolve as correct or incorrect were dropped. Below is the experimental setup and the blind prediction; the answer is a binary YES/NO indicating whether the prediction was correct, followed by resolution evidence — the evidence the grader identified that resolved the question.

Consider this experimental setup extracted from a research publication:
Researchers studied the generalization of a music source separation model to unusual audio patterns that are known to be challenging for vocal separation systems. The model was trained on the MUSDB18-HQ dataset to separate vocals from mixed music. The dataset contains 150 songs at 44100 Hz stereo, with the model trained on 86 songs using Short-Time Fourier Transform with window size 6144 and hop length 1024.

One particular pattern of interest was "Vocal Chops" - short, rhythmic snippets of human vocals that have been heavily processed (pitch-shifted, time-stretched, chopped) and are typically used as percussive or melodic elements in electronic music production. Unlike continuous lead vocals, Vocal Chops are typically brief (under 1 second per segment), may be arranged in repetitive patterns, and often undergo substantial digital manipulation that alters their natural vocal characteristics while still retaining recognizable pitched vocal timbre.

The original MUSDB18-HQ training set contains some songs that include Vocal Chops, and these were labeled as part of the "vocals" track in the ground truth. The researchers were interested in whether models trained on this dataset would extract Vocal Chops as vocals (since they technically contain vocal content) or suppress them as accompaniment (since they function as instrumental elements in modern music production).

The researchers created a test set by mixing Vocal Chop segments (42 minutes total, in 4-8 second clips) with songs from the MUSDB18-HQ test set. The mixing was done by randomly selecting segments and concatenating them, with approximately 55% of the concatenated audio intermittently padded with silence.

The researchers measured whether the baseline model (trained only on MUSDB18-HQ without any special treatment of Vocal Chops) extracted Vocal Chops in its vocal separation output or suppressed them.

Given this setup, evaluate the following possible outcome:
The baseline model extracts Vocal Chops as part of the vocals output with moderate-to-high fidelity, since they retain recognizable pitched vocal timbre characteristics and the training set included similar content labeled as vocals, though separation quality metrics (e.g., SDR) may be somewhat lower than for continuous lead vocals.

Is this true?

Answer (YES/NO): YES